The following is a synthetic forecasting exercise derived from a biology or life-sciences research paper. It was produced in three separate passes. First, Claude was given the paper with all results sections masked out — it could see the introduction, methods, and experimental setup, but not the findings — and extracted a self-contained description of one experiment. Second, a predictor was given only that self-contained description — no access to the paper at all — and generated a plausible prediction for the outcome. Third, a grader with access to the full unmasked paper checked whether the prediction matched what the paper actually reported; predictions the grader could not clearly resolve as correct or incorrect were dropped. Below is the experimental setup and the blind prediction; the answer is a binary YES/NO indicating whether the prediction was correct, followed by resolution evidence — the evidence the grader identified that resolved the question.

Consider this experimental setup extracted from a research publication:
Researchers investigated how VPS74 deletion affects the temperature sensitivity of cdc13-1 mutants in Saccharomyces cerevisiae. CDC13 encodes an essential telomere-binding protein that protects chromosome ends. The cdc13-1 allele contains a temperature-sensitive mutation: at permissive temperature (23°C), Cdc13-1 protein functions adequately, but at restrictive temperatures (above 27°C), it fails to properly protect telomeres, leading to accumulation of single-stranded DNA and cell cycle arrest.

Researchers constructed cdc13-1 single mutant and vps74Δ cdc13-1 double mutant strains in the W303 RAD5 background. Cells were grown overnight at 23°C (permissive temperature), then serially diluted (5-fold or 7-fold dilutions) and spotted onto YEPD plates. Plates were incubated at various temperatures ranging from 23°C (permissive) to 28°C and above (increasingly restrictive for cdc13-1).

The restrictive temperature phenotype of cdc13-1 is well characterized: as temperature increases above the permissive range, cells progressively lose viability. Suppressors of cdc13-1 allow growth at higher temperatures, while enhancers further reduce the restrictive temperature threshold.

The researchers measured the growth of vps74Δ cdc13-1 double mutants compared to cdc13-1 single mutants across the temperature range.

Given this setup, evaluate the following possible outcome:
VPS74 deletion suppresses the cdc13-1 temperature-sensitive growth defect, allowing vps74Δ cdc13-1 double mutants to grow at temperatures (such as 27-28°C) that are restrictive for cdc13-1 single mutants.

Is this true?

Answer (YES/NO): YES